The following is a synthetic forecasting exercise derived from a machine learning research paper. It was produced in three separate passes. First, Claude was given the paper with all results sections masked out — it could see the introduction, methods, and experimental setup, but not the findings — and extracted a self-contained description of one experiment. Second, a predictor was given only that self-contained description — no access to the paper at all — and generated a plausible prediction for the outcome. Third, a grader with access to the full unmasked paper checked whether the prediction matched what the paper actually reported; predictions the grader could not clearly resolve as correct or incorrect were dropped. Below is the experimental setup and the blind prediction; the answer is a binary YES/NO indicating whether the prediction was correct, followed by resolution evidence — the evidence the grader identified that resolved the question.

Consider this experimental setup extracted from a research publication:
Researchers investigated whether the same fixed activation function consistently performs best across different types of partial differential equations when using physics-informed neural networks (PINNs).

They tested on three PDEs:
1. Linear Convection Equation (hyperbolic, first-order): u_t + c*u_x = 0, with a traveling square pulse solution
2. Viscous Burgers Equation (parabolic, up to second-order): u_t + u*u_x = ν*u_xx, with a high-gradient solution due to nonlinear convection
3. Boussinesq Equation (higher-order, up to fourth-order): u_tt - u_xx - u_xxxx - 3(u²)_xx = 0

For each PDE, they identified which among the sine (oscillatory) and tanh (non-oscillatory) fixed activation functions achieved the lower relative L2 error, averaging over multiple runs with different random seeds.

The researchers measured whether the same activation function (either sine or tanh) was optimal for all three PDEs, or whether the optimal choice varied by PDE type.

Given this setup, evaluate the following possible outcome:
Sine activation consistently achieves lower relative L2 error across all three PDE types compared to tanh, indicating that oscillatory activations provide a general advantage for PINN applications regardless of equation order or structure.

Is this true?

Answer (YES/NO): NO